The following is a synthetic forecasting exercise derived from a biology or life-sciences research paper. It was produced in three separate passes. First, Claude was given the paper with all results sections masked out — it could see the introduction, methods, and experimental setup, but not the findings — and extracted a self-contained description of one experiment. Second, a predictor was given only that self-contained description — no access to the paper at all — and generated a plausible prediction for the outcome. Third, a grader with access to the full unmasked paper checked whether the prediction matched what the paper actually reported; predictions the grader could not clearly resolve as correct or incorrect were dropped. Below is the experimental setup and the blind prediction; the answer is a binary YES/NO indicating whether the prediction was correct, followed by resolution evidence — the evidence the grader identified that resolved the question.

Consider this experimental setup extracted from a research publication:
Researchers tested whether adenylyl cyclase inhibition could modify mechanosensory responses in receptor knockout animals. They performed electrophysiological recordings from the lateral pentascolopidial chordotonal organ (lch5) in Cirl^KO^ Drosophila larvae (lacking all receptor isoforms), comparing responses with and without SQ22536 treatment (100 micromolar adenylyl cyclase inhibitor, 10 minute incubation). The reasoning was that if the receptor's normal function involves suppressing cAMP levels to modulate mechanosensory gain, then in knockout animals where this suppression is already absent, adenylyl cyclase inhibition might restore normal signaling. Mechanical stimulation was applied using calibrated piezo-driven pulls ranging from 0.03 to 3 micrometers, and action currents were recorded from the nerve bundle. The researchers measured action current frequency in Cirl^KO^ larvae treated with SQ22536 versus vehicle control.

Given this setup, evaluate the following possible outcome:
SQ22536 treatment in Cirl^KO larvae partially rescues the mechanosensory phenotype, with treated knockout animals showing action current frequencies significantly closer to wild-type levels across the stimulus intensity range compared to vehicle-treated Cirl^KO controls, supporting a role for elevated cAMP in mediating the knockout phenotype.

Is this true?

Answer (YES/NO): YES